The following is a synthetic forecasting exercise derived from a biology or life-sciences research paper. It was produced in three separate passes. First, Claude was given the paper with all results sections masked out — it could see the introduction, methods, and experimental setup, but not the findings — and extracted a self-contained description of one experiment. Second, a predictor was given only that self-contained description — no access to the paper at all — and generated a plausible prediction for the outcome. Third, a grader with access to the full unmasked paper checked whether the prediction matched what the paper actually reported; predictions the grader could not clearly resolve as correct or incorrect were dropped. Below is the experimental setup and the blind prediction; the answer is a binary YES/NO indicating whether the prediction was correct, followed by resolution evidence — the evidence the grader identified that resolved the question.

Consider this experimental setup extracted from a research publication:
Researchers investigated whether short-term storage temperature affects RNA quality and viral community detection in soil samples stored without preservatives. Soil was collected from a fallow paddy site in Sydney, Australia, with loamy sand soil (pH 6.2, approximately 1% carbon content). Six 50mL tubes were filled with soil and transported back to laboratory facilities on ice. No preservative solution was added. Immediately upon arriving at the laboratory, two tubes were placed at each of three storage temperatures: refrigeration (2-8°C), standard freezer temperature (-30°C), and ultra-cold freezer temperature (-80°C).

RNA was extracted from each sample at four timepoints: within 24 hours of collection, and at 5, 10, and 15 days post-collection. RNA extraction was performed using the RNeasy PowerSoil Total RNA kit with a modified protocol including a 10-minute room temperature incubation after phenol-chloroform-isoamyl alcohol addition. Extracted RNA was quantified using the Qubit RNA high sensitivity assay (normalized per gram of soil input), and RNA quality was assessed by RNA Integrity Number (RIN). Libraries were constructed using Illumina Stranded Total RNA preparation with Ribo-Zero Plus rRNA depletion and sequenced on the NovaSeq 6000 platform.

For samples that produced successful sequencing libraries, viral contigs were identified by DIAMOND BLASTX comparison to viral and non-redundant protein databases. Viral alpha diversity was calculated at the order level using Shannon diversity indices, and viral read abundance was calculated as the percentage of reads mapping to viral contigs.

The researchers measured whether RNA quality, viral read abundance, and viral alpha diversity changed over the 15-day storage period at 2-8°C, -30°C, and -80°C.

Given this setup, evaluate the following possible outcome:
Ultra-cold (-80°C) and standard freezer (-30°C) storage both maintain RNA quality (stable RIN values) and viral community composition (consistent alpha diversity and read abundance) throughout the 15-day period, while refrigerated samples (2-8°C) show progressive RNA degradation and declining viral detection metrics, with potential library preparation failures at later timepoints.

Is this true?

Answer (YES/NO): NO